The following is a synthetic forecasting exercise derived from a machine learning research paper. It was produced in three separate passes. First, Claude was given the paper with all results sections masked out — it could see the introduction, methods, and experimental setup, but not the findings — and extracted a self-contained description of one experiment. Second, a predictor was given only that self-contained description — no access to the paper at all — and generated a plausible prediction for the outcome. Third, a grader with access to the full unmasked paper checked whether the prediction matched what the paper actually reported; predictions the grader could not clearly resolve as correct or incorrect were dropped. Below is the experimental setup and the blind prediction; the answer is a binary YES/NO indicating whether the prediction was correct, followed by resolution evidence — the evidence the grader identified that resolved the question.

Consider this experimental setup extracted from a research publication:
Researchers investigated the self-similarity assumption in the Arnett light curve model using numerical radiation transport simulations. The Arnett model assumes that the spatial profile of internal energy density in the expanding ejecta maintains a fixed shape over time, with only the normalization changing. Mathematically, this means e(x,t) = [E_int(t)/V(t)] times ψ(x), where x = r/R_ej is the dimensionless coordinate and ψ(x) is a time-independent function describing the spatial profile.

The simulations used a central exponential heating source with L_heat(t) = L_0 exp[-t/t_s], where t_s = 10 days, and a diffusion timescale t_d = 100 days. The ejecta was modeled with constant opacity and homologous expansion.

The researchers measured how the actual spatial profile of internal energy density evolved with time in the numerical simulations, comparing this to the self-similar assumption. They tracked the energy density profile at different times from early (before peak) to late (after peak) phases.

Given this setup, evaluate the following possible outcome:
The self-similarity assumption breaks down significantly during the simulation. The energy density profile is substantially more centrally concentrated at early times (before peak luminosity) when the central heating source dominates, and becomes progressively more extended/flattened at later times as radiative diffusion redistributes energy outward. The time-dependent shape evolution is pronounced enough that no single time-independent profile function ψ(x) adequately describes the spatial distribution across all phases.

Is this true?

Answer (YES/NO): NO